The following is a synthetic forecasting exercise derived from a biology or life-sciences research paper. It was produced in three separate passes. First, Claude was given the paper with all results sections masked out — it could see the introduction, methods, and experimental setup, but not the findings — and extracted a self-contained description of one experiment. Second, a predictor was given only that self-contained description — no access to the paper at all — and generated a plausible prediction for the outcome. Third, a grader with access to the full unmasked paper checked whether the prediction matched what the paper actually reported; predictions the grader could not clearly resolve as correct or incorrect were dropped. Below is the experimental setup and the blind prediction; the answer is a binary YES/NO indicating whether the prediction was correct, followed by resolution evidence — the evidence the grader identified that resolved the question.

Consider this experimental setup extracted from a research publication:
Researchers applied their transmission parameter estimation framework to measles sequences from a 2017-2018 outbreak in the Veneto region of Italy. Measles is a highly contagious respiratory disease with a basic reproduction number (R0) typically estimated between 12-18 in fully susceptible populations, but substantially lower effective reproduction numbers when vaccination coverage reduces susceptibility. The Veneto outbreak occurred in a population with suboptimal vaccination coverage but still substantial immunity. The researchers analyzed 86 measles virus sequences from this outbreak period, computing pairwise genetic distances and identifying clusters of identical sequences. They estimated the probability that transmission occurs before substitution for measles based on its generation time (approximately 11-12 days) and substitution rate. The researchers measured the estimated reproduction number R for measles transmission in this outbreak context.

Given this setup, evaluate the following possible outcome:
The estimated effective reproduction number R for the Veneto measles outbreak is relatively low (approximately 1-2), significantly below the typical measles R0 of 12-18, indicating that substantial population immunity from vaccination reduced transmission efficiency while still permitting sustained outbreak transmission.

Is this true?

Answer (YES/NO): NO